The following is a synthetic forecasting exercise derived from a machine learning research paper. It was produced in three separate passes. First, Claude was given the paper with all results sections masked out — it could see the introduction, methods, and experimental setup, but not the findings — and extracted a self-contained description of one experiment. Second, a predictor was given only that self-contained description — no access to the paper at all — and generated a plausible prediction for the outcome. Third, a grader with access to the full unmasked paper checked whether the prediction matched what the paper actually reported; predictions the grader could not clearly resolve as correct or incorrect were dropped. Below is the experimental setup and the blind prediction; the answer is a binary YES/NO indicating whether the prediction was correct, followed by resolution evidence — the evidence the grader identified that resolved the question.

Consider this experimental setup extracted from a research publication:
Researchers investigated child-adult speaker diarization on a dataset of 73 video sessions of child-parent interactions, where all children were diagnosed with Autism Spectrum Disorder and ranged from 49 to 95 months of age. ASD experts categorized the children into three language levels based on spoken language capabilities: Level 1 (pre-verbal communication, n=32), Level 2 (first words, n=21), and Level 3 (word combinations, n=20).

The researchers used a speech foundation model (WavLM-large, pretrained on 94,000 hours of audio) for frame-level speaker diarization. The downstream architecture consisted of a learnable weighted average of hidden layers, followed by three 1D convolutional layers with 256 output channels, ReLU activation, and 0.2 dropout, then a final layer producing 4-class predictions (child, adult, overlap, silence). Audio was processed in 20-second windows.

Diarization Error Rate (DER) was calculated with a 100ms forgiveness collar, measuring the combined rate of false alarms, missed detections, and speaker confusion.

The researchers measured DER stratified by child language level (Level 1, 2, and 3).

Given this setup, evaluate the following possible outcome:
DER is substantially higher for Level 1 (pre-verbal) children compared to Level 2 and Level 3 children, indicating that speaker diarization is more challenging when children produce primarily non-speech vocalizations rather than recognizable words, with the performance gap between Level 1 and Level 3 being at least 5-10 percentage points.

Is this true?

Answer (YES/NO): NO